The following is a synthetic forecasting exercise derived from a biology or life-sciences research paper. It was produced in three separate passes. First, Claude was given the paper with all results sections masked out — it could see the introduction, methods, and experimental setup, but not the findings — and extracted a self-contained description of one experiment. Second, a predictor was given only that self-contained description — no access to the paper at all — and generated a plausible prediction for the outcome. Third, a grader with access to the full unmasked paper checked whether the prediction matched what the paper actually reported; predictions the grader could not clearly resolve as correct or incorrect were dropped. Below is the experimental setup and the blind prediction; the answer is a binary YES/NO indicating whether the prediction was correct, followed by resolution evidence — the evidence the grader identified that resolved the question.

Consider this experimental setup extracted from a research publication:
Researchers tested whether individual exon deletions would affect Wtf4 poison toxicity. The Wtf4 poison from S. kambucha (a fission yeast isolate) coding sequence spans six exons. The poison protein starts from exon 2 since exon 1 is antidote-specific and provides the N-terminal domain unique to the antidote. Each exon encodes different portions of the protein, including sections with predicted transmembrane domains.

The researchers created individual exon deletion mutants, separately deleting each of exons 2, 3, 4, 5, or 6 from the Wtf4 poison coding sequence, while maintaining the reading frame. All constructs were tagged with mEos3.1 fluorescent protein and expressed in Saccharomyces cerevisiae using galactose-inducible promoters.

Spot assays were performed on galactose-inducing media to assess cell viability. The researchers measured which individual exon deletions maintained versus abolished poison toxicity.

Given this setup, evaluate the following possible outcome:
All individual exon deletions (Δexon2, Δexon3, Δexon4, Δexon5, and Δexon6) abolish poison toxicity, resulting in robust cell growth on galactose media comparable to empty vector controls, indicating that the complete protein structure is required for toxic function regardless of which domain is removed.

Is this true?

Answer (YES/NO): NO